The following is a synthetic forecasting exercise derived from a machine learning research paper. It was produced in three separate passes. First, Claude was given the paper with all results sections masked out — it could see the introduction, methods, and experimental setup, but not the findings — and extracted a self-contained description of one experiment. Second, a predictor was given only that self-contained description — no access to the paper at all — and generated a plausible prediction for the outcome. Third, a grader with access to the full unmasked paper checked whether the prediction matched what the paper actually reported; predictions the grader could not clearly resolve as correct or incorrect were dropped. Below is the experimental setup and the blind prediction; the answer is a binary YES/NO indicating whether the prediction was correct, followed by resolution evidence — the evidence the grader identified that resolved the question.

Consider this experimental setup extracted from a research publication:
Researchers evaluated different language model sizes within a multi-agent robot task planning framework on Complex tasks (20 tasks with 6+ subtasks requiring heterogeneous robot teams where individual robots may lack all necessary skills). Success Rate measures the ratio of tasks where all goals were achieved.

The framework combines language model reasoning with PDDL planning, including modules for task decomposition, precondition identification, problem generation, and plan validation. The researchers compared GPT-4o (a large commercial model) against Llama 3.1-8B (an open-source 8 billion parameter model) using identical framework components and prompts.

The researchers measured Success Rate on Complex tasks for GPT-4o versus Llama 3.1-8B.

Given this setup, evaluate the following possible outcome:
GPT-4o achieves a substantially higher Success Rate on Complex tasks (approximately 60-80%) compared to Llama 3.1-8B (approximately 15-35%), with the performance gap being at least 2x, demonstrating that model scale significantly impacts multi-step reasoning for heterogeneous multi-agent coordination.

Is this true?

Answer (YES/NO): YES